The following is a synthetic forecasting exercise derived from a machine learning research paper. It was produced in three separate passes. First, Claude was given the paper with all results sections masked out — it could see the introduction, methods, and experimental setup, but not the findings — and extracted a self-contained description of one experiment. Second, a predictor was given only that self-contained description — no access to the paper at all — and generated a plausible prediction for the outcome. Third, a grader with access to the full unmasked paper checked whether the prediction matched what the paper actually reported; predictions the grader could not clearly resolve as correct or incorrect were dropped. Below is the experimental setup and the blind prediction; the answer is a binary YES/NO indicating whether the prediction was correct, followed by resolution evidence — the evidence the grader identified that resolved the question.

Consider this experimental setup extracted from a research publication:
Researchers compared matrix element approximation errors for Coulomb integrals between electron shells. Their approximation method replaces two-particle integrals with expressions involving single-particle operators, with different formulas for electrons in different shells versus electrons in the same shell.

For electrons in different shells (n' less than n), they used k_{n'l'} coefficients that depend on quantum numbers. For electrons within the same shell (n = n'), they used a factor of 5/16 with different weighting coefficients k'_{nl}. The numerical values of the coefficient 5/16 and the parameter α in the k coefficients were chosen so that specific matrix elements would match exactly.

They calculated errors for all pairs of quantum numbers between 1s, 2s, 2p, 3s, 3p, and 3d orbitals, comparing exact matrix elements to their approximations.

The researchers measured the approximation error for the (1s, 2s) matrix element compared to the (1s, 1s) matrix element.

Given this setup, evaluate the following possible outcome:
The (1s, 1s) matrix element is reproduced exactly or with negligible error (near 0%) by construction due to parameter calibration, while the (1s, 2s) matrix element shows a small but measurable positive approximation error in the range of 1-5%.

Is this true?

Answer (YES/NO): NO